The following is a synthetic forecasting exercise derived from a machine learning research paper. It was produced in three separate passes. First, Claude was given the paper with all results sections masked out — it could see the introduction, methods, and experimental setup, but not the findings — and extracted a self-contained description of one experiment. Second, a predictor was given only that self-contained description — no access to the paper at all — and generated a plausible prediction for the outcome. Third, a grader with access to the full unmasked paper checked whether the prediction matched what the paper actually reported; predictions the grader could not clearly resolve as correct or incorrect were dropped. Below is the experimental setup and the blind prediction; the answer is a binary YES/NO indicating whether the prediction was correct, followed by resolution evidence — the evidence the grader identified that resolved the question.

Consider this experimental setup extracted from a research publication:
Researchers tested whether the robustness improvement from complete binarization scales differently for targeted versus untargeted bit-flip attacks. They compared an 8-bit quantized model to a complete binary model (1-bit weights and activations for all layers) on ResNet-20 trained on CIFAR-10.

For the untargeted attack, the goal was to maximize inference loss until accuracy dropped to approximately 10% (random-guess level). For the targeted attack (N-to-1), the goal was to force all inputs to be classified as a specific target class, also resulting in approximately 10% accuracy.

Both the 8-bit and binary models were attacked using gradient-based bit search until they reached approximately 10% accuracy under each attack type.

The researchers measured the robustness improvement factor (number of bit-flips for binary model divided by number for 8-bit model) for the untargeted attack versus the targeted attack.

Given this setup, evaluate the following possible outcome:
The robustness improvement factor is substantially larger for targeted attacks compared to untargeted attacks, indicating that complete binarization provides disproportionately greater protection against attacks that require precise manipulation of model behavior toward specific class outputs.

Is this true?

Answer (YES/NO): YES